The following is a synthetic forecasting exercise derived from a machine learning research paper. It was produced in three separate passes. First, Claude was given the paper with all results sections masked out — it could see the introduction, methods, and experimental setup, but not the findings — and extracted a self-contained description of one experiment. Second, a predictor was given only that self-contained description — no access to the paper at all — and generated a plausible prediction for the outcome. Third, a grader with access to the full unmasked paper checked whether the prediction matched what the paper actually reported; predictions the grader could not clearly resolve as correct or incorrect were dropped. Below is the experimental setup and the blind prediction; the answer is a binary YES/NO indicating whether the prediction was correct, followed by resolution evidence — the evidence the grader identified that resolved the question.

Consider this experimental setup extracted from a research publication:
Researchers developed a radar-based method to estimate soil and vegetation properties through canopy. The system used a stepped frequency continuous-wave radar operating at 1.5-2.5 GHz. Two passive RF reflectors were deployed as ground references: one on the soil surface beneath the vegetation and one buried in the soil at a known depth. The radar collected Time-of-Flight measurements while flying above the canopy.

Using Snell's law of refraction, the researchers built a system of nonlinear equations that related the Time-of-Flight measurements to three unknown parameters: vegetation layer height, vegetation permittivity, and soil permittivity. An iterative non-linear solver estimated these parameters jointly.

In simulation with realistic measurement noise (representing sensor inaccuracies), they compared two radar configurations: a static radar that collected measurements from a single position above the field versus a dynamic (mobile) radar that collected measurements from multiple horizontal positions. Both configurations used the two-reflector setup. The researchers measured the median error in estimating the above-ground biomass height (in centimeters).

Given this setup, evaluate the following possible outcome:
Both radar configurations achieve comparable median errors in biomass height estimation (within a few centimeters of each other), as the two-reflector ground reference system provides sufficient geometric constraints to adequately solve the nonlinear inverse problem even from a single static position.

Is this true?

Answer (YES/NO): YES